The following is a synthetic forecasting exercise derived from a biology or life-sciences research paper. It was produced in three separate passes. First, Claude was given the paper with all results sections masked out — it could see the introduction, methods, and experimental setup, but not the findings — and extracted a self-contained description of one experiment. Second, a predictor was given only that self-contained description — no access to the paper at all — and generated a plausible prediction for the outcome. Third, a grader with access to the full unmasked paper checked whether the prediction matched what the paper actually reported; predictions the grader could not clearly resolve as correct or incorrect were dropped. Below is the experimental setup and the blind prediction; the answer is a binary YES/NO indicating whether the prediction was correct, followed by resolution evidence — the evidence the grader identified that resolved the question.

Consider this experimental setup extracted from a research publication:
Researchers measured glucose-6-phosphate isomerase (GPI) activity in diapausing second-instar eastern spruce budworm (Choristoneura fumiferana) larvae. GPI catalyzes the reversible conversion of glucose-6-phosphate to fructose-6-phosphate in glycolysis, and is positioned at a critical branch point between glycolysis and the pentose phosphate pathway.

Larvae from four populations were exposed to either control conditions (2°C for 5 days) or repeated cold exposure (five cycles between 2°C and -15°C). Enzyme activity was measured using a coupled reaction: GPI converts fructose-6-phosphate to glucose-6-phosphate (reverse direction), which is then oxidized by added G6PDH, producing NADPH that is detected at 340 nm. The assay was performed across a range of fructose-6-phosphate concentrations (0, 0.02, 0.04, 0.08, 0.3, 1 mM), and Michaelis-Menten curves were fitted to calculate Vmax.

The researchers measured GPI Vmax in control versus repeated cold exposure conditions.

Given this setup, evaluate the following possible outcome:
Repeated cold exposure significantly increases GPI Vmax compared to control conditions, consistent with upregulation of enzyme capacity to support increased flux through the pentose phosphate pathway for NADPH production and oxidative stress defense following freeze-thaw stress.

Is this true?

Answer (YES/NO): NO